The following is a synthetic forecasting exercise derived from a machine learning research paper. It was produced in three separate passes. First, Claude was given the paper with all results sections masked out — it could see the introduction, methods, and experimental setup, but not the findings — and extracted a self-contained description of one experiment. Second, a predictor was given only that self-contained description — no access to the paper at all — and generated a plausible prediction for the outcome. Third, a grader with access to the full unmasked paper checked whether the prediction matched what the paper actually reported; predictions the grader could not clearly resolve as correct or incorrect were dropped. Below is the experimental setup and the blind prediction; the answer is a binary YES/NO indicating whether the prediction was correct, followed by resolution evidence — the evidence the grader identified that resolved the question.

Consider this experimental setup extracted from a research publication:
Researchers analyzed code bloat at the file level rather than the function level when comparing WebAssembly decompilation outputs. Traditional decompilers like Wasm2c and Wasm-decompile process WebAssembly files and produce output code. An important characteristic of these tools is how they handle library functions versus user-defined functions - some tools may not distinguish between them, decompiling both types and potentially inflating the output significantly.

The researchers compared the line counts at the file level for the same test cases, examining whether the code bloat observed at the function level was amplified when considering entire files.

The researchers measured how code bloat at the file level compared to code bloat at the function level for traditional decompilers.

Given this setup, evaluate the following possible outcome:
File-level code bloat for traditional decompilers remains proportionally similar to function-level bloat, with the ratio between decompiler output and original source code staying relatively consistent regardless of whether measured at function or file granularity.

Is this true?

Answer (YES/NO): NO